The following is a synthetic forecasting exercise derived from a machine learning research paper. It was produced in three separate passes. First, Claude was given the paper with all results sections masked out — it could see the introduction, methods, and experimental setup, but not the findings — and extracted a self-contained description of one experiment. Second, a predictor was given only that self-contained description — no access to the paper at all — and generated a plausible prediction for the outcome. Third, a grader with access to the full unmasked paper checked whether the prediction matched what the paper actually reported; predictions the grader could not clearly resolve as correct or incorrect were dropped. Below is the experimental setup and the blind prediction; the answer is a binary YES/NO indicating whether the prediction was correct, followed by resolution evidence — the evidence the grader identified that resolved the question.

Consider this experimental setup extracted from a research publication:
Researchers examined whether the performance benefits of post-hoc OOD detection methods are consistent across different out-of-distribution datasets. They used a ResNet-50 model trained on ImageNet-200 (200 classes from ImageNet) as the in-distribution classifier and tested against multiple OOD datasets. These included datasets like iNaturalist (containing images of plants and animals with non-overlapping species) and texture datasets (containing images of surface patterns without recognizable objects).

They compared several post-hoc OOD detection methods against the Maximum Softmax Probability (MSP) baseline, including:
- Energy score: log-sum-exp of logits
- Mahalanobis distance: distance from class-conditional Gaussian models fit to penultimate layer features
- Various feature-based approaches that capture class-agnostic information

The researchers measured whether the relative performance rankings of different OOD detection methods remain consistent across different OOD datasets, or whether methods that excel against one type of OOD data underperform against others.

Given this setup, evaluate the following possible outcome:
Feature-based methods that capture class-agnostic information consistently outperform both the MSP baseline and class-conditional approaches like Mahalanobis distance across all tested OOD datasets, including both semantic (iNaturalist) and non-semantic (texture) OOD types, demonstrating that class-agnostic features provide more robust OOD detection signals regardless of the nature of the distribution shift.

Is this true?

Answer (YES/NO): NO